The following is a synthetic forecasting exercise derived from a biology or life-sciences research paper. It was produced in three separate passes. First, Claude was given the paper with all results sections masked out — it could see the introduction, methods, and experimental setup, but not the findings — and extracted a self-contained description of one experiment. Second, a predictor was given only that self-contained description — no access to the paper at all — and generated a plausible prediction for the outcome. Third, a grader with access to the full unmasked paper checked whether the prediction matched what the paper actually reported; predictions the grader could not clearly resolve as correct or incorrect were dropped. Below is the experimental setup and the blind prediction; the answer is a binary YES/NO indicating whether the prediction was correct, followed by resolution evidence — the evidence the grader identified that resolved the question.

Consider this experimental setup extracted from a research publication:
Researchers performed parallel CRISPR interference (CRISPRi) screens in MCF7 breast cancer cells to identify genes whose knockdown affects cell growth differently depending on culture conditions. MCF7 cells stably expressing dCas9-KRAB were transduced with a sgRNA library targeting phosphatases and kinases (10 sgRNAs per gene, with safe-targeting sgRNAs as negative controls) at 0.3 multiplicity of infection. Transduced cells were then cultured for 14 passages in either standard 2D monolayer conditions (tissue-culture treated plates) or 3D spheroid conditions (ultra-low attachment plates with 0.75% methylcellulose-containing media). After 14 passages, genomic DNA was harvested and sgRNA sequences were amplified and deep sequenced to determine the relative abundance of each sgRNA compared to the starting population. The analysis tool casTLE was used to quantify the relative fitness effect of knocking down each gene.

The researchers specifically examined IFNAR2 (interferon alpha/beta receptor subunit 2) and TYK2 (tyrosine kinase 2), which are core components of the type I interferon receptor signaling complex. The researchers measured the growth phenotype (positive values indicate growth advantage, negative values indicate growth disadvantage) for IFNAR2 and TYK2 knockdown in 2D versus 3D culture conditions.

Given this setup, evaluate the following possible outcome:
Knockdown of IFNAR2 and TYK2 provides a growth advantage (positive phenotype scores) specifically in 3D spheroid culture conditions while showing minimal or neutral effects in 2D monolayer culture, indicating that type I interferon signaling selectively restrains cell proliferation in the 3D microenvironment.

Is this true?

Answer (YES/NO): YES